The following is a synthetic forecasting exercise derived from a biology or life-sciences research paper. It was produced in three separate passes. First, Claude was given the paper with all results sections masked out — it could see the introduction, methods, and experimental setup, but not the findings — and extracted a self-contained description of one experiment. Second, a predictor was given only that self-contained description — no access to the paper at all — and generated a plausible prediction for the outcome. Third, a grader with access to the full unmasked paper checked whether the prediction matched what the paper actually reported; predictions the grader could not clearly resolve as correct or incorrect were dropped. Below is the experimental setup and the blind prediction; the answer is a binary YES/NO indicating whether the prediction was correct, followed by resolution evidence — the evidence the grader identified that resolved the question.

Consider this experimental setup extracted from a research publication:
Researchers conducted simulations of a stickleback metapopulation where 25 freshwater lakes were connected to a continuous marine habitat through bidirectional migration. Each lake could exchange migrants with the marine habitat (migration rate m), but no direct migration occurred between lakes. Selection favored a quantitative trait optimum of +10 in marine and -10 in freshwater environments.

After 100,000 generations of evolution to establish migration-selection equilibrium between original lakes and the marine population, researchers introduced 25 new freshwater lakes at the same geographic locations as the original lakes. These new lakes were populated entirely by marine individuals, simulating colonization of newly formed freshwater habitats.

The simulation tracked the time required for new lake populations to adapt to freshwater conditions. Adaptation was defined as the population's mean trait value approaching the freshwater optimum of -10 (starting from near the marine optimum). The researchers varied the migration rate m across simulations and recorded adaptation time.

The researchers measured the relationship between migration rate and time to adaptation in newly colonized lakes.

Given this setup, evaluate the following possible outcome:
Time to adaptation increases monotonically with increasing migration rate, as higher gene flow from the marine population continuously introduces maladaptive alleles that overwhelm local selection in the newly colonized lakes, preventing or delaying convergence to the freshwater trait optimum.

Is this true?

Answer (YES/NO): NO